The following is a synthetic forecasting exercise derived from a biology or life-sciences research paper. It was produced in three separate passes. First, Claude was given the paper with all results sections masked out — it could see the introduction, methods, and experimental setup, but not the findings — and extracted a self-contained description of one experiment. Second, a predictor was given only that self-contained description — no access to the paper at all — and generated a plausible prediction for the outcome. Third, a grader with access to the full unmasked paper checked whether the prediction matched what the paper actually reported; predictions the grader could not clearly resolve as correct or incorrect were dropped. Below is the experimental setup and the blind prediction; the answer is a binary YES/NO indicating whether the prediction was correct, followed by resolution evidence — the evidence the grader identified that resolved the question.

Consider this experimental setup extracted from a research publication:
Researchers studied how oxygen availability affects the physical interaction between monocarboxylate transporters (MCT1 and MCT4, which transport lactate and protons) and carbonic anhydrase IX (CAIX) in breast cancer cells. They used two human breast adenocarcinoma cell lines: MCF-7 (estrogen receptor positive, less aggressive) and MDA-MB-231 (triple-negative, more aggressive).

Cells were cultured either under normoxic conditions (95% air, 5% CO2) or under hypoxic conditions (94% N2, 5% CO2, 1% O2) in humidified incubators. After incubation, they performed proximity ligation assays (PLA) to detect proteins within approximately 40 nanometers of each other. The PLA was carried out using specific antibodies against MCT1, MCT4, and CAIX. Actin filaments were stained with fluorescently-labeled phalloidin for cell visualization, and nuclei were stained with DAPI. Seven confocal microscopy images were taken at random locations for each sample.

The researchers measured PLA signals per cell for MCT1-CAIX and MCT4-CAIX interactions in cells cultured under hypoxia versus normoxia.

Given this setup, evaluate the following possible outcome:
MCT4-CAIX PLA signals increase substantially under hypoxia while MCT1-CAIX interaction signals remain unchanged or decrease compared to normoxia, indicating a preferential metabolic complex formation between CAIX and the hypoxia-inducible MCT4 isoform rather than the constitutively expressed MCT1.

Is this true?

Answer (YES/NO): NO